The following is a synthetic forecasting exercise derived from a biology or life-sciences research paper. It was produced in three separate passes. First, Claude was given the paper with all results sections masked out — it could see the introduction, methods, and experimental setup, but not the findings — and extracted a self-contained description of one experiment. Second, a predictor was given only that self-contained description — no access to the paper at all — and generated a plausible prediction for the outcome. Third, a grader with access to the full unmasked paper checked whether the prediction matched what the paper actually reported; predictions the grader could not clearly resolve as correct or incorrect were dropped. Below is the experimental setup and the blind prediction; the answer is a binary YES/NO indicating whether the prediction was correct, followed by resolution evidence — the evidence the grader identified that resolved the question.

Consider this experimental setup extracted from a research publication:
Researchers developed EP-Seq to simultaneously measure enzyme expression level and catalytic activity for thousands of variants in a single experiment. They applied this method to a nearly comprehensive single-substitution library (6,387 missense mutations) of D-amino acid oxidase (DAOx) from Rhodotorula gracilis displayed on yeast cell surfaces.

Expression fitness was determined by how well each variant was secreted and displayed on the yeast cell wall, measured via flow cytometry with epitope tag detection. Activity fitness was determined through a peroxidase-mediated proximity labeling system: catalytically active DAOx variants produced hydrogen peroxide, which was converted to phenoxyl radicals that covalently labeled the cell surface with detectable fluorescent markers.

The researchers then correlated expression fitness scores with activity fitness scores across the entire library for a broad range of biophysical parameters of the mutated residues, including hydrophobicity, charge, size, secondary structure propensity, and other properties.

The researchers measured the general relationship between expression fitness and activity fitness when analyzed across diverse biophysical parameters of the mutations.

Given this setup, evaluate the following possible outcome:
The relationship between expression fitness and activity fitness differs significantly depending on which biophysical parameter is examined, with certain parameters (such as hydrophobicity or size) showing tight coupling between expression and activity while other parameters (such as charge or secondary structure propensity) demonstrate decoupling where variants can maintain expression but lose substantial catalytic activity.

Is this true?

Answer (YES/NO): NO